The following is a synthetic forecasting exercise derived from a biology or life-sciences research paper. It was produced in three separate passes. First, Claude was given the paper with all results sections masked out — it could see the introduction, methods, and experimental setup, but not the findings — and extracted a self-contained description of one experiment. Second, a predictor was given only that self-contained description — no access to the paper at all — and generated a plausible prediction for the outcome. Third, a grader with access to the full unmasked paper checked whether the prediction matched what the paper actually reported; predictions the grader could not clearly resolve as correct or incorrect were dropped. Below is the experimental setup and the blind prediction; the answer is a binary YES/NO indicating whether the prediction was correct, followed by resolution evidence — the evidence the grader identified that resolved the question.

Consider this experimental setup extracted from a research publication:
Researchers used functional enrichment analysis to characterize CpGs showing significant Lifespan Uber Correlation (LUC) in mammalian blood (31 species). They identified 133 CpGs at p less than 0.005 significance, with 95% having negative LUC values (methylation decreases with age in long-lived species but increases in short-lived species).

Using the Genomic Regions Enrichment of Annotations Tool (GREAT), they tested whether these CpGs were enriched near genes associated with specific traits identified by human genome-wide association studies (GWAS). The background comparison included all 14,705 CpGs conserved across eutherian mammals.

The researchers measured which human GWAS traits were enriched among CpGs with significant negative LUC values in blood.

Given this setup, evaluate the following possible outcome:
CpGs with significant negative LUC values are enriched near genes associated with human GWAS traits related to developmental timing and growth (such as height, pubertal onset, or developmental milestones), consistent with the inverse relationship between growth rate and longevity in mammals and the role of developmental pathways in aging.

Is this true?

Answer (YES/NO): NO